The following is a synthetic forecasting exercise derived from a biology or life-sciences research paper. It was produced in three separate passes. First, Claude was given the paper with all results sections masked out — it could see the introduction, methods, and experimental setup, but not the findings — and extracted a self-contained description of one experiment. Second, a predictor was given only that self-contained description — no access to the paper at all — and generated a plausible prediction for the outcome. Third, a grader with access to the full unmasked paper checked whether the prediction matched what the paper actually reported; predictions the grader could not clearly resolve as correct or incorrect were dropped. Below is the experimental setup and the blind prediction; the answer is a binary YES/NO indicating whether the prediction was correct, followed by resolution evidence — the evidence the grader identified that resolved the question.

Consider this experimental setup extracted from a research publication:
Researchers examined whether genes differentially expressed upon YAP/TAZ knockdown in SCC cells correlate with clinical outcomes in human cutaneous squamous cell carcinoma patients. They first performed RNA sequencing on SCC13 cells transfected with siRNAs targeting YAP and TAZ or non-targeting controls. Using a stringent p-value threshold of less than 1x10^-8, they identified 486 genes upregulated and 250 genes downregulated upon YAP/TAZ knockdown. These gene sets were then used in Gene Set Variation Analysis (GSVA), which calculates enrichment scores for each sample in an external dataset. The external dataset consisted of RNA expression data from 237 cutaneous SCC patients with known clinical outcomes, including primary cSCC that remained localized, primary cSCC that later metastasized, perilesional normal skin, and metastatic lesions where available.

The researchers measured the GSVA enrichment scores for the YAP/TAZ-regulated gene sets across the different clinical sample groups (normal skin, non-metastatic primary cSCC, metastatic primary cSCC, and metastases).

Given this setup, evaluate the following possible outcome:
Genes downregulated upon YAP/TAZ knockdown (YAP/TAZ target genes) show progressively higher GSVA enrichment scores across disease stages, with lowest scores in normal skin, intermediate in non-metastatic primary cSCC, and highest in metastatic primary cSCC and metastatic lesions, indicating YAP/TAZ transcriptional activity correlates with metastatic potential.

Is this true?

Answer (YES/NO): NO